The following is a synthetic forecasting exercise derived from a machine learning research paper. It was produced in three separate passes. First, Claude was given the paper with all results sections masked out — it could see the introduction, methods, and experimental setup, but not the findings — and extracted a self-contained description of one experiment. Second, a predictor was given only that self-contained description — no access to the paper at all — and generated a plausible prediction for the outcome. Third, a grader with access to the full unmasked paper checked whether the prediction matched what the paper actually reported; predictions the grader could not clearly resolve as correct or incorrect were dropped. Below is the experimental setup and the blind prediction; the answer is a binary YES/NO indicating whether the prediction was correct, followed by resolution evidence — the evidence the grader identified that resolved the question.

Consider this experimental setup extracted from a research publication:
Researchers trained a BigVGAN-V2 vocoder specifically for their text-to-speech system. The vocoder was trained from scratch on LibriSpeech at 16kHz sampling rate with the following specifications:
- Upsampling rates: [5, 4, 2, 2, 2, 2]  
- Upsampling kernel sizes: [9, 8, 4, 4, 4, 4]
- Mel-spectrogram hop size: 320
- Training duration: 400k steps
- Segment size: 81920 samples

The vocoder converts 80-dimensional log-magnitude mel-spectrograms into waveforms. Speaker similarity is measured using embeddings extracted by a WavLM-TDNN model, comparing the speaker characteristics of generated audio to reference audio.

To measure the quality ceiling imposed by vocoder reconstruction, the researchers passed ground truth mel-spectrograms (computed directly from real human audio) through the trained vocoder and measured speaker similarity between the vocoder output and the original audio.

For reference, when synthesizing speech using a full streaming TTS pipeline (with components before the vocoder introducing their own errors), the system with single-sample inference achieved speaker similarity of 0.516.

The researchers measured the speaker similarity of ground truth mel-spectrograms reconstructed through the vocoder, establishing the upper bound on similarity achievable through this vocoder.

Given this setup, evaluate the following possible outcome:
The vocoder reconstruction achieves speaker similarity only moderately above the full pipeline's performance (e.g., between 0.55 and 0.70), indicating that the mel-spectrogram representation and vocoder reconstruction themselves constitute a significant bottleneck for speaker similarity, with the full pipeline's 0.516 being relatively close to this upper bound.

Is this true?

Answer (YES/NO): NO